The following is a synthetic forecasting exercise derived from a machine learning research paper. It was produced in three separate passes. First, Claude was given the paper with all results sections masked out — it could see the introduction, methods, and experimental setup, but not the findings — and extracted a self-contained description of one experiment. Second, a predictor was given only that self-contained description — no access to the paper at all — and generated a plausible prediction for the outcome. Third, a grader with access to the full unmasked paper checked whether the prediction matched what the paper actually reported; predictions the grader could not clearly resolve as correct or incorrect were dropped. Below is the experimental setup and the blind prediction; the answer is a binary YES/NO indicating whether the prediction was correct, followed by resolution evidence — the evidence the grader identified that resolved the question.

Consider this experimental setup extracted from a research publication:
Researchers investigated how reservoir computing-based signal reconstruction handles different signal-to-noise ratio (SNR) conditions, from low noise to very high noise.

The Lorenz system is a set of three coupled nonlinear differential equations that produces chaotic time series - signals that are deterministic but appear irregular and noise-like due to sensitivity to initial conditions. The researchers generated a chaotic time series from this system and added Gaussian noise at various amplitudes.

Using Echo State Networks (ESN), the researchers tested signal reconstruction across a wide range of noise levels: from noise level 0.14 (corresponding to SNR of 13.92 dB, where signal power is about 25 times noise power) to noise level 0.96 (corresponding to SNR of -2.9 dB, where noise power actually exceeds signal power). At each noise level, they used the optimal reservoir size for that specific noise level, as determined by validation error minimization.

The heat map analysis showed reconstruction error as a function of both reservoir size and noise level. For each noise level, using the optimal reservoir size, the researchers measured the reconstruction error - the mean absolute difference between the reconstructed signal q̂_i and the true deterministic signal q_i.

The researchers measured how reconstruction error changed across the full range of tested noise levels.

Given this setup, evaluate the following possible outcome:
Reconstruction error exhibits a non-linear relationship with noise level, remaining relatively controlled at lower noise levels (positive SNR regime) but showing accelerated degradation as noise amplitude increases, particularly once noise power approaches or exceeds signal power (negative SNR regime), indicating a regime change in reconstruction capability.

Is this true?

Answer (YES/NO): NO